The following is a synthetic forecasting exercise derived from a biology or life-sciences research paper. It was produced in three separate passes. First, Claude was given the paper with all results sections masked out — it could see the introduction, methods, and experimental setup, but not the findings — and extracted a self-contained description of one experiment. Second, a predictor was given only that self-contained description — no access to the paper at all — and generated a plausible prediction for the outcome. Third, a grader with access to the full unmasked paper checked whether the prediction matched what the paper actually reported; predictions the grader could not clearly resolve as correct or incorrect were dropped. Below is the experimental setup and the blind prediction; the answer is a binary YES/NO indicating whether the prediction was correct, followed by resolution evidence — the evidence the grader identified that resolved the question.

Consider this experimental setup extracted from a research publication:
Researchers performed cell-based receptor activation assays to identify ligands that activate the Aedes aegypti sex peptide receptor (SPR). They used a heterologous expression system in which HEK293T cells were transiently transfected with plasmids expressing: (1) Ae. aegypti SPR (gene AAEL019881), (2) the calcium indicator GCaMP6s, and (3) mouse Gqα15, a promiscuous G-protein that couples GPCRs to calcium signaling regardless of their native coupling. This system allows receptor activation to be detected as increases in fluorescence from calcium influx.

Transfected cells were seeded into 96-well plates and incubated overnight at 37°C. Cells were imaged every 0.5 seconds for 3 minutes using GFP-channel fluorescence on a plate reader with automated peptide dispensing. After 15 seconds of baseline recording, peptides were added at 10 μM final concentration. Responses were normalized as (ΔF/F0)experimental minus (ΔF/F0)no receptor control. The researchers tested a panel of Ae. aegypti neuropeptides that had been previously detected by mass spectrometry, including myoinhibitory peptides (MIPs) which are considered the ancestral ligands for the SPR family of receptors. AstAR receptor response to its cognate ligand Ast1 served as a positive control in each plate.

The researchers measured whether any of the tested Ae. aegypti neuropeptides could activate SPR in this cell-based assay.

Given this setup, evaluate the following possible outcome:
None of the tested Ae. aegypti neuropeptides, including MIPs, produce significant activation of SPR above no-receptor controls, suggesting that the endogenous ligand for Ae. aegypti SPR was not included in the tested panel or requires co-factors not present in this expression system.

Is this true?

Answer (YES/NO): NO